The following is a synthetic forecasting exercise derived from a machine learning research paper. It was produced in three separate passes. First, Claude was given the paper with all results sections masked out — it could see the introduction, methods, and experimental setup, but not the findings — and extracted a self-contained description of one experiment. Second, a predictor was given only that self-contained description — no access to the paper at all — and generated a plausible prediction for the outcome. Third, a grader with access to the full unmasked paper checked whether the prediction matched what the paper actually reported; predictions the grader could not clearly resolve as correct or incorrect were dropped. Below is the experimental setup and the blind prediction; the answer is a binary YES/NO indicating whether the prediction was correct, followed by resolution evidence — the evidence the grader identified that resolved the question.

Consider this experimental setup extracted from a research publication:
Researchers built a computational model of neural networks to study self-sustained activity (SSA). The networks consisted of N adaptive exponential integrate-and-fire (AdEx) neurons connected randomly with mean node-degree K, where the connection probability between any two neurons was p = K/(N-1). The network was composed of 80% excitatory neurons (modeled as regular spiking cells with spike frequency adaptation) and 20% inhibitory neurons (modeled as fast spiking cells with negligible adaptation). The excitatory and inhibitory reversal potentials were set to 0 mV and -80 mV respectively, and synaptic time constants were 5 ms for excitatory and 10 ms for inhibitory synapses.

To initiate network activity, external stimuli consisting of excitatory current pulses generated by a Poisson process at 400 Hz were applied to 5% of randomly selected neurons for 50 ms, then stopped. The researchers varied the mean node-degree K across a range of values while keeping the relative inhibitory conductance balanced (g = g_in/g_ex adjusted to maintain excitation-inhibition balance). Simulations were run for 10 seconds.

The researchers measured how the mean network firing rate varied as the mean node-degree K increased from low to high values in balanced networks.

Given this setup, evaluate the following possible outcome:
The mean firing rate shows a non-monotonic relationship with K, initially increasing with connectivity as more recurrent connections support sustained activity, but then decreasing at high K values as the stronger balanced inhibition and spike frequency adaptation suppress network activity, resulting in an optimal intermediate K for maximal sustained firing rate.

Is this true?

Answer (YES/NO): NO